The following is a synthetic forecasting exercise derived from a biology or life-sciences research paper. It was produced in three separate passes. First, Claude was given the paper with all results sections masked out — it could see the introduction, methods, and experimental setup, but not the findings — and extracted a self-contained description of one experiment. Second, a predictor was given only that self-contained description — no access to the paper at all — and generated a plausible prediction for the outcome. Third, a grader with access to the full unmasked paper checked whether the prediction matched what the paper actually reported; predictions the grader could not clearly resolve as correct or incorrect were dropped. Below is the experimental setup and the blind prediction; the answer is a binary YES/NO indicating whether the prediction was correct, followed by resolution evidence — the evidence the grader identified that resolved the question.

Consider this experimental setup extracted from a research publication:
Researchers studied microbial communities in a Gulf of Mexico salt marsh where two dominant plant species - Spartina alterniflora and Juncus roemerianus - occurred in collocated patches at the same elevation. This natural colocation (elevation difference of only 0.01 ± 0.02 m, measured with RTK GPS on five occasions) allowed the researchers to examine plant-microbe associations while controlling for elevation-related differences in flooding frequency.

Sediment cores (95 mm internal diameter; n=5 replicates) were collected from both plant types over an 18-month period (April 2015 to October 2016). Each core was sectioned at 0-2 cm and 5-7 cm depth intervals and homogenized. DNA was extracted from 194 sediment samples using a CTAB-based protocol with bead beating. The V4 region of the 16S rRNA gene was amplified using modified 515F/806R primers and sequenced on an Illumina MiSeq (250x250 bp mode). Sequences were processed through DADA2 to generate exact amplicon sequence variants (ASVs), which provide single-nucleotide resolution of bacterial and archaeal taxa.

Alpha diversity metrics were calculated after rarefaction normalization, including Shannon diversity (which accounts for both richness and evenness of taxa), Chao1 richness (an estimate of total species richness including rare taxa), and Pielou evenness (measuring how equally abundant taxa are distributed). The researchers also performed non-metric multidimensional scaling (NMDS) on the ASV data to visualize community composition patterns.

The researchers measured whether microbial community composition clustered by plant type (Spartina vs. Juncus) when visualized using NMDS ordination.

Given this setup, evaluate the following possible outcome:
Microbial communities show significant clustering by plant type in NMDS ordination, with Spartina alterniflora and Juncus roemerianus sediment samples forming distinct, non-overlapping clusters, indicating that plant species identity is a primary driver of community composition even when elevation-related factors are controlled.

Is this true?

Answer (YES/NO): NO